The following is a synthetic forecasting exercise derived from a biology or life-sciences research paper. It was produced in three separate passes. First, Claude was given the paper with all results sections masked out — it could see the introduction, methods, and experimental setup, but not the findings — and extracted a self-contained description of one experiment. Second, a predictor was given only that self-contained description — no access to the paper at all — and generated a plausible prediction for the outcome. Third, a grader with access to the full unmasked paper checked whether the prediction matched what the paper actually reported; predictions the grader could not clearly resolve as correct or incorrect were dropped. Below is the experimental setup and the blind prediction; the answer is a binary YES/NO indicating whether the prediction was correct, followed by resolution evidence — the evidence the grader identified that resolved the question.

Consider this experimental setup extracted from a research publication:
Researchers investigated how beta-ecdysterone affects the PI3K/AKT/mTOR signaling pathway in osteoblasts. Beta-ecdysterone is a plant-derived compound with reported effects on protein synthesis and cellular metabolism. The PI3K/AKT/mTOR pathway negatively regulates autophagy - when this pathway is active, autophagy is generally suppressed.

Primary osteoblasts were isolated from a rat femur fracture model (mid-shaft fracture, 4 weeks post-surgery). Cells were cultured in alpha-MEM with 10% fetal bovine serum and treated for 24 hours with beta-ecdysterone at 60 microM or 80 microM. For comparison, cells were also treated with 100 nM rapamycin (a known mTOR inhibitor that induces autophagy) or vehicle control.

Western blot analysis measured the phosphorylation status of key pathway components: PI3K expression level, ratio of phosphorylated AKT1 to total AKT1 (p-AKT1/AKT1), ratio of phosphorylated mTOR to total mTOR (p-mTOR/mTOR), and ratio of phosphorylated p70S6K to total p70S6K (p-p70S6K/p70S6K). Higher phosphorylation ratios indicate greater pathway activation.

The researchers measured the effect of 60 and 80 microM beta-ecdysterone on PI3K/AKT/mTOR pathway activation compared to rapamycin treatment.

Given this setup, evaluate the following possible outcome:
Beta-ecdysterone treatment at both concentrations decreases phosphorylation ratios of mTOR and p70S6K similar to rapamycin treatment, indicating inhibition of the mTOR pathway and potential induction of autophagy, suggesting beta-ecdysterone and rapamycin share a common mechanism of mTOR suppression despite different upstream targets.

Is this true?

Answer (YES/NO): YES